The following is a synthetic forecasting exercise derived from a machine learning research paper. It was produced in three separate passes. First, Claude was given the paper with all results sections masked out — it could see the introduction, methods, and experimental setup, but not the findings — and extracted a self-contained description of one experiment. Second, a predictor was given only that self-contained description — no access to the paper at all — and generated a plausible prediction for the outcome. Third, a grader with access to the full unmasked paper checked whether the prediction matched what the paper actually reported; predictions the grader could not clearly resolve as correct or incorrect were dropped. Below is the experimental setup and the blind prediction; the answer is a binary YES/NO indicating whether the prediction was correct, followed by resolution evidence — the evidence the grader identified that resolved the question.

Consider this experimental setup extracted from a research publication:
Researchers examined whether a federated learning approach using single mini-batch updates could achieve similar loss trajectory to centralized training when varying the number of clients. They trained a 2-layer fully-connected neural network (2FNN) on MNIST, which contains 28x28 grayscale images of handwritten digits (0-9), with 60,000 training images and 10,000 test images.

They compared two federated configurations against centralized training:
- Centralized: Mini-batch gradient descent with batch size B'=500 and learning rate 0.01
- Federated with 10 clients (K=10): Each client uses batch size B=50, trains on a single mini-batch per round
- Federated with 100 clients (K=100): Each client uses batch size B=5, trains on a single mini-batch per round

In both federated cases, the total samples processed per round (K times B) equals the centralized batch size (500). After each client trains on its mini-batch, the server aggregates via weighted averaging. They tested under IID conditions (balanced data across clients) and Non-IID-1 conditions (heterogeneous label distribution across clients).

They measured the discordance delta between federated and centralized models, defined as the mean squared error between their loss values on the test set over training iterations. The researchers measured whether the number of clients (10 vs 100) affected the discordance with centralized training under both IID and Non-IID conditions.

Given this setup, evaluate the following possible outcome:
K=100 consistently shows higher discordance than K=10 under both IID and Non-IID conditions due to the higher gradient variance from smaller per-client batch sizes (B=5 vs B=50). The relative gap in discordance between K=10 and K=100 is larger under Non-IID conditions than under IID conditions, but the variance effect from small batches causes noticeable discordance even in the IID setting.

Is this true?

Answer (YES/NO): NO